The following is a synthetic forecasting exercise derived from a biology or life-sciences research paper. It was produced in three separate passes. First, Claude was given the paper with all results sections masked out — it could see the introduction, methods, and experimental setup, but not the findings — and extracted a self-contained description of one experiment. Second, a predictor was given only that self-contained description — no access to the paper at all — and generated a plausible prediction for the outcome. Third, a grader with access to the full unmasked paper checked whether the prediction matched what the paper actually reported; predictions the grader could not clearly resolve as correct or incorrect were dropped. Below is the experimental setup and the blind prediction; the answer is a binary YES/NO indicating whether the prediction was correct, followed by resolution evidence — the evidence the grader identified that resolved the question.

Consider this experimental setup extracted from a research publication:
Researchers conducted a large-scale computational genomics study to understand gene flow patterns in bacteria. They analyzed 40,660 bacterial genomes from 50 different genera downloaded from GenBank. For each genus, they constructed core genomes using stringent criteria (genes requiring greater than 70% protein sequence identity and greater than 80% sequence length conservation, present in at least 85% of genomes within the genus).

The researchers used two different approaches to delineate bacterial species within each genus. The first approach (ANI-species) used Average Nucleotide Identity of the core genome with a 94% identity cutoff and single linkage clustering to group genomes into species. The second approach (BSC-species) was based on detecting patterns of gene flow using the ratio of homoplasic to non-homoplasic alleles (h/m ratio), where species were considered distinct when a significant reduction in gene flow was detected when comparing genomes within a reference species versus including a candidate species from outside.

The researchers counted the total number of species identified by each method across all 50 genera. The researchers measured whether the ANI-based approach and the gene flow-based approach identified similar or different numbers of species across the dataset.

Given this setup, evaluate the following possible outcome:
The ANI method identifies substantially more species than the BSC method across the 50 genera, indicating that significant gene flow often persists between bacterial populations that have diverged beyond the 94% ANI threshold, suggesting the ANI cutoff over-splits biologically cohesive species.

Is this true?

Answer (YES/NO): YES